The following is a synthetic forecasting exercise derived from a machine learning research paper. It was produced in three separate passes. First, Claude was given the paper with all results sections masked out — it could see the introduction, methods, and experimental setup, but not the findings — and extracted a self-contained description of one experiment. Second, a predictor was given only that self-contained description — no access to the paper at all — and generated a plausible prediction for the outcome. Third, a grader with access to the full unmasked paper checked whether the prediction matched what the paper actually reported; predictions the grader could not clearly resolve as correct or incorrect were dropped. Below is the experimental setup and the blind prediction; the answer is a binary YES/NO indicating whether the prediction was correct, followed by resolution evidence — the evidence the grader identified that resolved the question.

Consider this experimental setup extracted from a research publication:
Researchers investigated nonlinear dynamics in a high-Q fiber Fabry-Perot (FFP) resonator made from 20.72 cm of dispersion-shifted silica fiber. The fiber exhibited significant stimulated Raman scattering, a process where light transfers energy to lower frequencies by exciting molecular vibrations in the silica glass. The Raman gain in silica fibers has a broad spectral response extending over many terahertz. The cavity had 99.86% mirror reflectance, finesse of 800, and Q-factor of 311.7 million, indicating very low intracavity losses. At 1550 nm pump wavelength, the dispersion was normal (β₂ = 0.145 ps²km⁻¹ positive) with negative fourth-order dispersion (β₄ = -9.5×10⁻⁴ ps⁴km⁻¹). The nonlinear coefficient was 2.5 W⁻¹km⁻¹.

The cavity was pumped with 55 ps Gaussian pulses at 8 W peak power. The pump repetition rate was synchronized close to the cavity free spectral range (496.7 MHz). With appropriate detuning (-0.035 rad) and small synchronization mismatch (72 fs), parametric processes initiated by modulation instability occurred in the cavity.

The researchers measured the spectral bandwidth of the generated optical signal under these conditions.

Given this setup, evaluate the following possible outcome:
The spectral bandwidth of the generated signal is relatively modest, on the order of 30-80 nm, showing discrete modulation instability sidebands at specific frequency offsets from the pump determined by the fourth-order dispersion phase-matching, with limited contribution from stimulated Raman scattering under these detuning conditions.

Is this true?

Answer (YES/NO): NO